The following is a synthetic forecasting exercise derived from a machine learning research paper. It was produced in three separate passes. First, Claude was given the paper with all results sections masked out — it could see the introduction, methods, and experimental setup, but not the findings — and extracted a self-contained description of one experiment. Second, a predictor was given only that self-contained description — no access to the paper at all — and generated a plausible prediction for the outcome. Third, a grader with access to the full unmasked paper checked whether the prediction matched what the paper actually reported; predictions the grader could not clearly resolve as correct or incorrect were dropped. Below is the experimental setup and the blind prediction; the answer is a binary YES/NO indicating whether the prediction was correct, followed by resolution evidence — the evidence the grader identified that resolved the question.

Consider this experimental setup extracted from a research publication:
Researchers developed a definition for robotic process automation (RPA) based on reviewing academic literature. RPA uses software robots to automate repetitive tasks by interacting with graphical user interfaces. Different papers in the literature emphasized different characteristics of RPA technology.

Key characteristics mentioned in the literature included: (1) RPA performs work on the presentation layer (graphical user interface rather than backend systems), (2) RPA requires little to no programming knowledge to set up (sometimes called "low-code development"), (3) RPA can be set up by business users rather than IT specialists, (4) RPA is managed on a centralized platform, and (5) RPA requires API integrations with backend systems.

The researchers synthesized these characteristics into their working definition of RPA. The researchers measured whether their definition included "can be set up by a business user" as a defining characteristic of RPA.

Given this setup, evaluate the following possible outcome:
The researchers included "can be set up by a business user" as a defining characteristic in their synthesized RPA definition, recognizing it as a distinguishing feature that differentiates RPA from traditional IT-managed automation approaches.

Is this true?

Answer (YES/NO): YES